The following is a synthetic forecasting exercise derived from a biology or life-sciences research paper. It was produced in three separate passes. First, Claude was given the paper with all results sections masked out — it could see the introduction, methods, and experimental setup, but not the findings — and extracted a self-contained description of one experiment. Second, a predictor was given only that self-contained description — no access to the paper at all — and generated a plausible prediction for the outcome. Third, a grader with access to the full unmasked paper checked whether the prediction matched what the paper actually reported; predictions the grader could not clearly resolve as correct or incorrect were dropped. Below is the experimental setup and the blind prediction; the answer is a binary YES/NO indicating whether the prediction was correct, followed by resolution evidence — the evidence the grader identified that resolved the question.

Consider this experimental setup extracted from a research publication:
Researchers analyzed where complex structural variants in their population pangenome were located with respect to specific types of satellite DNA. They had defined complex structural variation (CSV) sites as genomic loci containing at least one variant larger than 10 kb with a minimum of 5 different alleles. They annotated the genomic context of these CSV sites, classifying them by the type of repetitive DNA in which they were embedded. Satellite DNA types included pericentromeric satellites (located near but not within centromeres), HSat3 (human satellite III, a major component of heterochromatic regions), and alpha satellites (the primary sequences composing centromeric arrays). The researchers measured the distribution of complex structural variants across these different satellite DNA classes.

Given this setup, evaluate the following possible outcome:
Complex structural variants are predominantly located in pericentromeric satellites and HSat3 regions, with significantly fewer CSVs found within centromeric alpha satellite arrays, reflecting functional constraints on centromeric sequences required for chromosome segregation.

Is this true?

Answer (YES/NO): NO